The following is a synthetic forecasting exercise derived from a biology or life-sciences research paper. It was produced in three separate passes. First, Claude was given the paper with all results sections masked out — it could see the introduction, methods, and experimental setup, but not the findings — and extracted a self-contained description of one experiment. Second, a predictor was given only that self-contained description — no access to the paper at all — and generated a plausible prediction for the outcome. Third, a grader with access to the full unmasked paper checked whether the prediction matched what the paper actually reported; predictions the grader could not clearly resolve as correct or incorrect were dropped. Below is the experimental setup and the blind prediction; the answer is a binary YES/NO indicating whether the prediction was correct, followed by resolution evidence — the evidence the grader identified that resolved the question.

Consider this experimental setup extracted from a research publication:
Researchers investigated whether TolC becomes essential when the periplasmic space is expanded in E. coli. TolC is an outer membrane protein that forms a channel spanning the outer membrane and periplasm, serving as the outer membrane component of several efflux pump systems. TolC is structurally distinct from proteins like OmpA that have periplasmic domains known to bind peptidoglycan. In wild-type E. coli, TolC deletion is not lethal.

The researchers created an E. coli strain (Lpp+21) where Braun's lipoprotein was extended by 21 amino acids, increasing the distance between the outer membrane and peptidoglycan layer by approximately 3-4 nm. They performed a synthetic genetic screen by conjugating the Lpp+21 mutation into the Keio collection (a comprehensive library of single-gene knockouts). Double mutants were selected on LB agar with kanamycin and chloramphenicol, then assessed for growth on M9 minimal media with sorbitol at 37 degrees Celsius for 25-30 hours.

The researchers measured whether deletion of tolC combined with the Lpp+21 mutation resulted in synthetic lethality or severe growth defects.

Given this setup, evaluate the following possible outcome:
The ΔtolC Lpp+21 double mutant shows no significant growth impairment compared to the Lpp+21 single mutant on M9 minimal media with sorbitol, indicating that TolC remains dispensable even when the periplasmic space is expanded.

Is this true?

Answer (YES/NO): NO